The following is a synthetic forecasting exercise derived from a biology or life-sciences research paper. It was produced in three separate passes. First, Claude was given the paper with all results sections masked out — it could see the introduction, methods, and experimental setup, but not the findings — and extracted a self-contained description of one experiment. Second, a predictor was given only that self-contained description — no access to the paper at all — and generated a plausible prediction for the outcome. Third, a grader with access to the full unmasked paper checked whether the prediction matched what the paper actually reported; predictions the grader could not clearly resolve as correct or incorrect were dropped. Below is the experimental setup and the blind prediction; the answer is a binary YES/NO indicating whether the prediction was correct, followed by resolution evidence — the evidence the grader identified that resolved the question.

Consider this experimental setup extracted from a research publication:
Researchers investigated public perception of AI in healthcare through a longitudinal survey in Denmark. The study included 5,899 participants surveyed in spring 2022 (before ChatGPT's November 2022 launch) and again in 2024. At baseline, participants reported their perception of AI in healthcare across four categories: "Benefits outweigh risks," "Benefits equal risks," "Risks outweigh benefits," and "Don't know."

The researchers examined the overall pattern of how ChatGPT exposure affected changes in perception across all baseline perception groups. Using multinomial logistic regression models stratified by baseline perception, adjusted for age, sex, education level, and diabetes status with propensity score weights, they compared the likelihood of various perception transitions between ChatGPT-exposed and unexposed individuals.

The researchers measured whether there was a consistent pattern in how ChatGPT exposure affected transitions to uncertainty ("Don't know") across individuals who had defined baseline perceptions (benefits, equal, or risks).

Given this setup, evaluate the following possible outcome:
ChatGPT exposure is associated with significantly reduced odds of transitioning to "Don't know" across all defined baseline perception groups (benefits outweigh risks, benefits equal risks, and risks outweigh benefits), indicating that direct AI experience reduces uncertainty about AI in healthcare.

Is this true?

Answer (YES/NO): YES